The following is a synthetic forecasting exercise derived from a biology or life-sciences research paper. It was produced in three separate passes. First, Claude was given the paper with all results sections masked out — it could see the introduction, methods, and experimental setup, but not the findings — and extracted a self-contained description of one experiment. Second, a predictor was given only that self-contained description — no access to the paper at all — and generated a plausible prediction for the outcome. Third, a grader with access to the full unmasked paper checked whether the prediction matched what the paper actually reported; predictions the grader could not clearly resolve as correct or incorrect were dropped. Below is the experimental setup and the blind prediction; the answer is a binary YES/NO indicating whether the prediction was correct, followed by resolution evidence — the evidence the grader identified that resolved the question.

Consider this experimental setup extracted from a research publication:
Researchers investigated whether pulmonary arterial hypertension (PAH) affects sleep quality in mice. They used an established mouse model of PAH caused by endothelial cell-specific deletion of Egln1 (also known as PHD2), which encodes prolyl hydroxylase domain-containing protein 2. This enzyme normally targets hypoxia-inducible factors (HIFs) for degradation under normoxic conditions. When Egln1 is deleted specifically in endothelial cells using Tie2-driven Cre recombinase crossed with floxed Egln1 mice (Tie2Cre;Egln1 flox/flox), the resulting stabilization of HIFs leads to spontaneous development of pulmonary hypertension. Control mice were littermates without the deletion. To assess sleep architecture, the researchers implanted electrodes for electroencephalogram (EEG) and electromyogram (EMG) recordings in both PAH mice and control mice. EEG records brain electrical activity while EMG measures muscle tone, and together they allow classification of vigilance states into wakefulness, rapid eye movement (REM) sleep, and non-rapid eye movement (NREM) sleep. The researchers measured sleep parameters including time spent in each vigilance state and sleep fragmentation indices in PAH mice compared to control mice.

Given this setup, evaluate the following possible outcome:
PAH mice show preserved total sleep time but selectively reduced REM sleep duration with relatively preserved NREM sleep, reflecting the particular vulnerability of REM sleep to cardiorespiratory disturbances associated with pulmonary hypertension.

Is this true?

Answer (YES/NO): NO